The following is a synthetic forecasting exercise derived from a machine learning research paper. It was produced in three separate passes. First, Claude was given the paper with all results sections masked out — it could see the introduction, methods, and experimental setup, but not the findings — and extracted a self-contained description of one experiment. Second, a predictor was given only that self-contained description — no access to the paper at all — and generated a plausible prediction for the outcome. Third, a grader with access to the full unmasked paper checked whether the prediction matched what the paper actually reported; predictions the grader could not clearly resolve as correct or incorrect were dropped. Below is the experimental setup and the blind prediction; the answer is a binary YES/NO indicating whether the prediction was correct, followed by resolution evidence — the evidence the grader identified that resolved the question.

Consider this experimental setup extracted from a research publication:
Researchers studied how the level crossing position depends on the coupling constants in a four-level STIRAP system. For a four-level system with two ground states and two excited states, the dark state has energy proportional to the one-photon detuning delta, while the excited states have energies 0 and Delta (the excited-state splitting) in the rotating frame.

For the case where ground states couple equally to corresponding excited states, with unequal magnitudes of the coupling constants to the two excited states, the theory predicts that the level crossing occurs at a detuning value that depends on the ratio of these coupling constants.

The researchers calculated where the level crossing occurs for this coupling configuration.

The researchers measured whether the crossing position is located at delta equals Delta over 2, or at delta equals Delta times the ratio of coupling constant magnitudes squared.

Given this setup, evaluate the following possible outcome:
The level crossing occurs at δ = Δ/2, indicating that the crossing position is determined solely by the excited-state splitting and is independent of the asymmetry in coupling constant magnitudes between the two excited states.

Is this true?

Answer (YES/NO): NO